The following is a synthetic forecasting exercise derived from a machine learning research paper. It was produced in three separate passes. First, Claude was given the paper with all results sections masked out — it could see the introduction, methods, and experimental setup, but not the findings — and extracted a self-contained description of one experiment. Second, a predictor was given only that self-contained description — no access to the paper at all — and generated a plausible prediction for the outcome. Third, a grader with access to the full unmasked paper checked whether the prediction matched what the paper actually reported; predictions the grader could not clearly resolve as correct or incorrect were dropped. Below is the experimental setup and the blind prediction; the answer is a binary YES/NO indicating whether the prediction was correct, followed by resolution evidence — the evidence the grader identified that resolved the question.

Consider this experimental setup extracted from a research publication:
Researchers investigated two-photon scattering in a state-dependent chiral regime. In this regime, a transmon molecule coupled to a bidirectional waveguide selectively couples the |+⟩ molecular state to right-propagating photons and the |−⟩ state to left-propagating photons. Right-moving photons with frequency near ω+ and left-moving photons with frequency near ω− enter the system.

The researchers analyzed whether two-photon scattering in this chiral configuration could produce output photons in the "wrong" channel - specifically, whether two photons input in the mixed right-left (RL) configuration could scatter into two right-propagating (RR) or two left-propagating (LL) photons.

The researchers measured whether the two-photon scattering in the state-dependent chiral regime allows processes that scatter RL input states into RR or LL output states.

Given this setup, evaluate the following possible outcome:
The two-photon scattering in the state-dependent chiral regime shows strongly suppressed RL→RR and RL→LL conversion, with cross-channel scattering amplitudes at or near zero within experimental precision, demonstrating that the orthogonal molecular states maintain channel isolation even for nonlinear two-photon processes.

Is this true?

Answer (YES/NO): YES